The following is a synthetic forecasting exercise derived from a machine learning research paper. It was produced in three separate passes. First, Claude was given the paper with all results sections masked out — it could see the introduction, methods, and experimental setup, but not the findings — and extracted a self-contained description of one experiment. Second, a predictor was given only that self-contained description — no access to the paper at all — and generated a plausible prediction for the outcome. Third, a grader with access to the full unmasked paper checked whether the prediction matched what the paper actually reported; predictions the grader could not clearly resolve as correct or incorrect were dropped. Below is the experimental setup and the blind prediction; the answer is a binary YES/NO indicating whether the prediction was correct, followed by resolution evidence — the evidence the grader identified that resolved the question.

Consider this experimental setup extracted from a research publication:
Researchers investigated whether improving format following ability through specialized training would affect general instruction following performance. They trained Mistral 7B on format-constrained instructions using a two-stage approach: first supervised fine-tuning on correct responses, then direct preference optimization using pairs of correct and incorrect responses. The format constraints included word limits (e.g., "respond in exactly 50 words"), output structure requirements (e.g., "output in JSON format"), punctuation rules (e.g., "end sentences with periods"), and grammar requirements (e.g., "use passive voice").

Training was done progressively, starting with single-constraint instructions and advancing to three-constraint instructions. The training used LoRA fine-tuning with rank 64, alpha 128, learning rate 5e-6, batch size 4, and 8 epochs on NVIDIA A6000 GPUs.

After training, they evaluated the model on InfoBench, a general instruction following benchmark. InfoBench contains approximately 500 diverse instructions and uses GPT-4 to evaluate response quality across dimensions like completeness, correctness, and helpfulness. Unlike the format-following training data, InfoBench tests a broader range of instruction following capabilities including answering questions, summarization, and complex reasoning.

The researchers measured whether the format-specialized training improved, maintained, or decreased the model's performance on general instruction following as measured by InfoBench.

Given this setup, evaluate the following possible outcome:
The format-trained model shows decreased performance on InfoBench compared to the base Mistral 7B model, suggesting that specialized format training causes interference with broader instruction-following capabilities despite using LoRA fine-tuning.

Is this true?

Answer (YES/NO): YES